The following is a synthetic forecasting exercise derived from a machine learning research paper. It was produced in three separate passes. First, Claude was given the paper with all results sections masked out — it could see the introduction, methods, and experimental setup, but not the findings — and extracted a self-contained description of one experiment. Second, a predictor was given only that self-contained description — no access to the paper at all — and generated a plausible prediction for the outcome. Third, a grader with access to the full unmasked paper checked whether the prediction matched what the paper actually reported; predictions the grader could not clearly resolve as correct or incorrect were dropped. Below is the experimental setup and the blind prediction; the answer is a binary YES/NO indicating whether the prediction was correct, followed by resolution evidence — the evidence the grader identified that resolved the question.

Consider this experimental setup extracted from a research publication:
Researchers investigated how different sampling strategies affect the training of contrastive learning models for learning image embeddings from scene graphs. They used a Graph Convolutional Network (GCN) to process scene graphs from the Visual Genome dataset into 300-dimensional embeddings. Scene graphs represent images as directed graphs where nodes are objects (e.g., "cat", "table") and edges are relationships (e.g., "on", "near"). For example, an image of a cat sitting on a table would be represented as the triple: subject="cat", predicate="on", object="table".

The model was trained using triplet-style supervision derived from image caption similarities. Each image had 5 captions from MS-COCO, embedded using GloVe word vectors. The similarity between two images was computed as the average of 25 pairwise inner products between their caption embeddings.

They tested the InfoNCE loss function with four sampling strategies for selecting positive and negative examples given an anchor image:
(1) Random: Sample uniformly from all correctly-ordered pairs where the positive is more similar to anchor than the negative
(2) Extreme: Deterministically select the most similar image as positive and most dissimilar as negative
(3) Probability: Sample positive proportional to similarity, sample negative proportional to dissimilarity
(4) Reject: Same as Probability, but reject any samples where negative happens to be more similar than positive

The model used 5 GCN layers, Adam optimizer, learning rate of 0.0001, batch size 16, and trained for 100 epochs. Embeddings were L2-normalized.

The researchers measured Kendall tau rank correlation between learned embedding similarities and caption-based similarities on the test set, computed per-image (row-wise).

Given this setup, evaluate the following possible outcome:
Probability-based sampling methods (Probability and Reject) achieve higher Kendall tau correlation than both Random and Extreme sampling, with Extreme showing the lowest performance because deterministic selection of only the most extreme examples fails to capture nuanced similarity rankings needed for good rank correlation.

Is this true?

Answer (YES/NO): NO